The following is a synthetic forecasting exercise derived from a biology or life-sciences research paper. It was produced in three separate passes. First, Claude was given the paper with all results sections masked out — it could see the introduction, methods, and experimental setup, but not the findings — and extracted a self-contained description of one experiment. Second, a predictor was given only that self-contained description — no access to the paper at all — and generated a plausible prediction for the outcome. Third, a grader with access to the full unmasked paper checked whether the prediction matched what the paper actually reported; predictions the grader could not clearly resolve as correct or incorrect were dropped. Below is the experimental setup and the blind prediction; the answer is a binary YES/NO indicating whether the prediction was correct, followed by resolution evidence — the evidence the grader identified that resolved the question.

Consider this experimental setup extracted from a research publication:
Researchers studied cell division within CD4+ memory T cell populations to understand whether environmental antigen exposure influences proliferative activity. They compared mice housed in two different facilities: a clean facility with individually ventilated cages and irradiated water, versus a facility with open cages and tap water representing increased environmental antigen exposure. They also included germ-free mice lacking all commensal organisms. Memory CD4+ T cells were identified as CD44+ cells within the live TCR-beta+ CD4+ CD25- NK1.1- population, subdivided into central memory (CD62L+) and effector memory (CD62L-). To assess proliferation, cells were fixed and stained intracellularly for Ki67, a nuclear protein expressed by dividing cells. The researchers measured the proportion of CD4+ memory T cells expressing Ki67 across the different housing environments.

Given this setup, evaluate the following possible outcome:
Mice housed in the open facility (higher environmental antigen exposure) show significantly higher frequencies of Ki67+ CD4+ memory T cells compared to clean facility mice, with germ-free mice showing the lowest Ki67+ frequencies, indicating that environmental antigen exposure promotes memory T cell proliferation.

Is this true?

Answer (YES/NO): NO